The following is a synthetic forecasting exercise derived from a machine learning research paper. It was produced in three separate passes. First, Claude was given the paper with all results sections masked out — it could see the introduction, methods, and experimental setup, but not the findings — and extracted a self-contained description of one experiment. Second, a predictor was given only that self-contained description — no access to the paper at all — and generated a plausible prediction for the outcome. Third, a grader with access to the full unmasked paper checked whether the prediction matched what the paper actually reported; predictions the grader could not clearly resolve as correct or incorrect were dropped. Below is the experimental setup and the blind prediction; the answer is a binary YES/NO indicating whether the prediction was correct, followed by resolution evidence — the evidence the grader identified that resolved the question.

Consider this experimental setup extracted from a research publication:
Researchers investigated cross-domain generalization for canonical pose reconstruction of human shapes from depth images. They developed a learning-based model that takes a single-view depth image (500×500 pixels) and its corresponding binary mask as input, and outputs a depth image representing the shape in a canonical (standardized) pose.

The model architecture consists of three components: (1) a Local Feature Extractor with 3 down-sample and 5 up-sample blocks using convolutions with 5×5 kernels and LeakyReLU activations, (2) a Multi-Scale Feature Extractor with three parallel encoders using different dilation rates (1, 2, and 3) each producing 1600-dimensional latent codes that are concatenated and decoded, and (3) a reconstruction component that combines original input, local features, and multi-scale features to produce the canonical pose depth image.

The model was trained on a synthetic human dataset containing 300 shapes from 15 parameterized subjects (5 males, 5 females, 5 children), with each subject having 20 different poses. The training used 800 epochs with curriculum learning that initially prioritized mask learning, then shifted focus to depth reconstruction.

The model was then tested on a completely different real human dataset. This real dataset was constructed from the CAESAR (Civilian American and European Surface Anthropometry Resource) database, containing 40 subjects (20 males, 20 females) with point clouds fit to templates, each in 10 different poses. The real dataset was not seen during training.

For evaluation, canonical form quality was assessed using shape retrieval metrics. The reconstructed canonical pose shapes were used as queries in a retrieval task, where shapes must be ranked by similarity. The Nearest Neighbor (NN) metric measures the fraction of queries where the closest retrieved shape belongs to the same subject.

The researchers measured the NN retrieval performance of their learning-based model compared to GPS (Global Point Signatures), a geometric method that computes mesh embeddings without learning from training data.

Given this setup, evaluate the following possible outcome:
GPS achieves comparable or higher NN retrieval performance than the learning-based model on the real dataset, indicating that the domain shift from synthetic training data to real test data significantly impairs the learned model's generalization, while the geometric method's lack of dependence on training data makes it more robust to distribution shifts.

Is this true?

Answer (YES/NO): YES